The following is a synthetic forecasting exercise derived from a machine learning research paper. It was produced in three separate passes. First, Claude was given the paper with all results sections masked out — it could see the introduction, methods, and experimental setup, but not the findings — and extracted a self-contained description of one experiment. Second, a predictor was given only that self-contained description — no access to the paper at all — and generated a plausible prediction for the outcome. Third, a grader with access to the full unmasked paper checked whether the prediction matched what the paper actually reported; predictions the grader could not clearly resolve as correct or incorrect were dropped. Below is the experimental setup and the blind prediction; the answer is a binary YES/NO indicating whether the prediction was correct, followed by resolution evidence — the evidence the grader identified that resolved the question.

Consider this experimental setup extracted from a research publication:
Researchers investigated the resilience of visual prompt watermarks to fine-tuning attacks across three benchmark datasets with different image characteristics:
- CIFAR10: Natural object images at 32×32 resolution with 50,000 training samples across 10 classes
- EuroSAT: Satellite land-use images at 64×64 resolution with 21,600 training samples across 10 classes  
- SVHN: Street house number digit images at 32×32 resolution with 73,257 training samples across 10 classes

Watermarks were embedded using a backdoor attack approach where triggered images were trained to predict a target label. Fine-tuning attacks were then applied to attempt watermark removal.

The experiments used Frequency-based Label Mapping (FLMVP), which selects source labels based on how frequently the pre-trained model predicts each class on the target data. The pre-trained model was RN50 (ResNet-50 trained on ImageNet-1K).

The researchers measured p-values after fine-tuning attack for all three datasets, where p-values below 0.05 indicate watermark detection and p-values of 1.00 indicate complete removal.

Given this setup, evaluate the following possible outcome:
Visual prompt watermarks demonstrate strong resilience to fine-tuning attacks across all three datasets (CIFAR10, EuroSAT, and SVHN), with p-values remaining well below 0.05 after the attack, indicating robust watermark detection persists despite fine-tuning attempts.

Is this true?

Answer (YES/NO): NO